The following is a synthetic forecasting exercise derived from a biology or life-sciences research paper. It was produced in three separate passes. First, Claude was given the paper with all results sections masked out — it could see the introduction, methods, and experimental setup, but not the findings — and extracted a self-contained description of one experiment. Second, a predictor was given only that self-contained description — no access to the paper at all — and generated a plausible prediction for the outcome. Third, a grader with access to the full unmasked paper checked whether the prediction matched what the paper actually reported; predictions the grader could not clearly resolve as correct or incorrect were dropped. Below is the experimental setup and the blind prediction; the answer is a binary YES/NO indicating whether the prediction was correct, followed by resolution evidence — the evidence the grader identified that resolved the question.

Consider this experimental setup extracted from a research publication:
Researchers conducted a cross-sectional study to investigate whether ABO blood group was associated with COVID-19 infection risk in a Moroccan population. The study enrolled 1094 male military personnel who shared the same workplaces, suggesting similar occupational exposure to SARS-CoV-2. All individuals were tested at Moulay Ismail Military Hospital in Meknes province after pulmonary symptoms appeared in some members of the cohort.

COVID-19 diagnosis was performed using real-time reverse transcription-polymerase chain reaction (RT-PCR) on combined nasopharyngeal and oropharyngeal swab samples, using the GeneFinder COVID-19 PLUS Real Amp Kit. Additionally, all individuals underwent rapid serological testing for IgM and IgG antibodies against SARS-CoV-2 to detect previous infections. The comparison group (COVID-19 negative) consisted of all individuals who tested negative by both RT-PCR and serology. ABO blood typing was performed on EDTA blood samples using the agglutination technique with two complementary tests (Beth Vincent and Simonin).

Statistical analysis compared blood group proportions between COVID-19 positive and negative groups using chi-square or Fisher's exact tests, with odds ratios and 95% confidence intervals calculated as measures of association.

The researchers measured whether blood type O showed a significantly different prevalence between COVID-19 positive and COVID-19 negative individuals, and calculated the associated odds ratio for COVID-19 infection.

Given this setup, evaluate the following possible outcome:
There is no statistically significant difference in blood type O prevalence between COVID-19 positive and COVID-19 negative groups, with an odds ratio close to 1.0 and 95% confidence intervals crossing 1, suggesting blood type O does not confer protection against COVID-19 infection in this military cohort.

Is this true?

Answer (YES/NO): NO